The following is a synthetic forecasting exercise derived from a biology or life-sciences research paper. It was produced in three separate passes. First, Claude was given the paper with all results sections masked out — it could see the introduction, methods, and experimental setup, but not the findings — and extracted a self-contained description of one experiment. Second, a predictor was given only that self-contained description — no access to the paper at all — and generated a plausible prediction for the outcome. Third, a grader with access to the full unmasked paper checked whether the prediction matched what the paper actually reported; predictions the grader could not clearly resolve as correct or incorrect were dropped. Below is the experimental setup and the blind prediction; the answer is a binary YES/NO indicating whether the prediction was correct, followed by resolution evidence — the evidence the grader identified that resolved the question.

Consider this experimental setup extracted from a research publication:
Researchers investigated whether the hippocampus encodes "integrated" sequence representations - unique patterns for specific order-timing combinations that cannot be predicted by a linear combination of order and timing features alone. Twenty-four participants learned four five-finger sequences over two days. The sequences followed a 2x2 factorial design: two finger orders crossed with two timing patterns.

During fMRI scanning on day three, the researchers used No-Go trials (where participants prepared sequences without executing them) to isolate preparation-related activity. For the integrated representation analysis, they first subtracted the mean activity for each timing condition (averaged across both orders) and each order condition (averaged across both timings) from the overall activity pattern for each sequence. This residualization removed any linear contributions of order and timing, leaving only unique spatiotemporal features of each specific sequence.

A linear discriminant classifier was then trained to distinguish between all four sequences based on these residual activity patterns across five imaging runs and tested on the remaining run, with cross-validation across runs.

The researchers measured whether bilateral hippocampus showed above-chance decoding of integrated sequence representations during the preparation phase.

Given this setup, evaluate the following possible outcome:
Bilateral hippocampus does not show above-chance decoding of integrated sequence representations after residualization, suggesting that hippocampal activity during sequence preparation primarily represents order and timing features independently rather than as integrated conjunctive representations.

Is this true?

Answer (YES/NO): NO